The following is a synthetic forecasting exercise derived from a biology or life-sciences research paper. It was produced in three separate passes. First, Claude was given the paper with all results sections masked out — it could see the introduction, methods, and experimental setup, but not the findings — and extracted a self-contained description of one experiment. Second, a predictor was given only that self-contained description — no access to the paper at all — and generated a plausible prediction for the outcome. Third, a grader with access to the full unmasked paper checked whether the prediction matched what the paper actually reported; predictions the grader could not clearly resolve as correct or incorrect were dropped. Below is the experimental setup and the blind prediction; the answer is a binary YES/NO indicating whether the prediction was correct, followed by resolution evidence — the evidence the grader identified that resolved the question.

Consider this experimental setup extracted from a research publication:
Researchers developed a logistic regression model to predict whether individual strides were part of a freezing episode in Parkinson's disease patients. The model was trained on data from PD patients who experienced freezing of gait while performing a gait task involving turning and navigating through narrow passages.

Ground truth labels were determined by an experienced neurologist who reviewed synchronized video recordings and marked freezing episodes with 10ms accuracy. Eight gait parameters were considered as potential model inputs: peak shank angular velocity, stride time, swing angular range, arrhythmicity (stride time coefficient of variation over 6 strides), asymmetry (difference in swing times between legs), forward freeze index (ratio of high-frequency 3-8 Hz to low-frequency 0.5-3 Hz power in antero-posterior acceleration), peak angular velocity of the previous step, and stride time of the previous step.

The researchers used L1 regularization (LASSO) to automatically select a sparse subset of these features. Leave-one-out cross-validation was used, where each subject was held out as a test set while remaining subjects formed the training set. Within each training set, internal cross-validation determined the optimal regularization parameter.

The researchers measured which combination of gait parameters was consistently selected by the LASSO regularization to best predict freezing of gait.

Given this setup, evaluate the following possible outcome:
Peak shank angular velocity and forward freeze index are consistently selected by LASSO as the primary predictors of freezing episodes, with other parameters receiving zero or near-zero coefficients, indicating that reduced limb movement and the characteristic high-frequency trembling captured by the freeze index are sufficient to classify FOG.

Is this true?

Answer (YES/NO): NO